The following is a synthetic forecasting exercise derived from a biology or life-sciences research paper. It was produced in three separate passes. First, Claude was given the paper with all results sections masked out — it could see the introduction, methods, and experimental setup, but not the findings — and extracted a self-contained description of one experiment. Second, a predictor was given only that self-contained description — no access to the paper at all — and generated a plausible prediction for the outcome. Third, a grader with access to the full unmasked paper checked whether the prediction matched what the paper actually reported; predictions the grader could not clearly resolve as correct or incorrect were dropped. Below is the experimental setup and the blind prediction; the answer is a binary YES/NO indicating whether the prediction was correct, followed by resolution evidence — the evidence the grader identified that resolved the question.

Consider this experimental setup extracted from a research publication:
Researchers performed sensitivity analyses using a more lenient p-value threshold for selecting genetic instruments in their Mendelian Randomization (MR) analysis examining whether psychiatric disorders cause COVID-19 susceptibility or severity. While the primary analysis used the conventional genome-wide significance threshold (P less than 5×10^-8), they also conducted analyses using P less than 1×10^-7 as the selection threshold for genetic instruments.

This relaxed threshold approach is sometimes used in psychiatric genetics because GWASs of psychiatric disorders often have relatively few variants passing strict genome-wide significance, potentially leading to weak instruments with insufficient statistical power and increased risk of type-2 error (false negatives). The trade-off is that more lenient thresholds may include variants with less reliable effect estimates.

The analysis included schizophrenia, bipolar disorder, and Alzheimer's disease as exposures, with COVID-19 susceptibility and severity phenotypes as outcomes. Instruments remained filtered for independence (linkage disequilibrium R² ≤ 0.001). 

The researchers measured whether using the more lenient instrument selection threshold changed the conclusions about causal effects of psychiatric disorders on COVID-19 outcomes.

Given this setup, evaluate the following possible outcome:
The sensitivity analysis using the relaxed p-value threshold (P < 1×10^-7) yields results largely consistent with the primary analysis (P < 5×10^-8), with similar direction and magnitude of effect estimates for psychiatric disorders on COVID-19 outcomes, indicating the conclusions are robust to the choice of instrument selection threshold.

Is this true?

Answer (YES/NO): YES